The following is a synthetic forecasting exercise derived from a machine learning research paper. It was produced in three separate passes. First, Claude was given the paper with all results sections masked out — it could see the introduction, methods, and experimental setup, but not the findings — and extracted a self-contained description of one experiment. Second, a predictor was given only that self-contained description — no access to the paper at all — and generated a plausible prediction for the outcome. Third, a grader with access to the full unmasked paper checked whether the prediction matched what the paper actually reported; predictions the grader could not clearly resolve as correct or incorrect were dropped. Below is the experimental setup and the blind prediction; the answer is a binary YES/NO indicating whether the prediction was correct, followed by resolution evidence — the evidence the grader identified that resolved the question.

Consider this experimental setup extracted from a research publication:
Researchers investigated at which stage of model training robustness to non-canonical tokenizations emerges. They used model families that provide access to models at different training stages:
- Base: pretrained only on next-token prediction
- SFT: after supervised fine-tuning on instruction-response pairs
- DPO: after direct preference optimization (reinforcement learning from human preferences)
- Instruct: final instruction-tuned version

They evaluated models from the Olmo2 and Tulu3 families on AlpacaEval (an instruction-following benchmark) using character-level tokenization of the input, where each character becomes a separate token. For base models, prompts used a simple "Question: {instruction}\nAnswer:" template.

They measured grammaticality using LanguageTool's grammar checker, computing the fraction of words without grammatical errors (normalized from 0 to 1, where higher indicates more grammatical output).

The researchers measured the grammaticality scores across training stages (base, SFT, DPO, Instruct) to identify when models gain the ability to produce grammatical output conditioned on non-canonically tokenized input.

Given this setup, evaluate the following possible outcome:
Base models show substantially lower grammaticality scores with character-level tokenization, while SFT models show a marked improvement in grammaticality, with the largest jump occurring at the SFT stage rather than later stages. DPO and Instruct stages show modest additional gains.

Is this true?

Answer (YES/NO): YES